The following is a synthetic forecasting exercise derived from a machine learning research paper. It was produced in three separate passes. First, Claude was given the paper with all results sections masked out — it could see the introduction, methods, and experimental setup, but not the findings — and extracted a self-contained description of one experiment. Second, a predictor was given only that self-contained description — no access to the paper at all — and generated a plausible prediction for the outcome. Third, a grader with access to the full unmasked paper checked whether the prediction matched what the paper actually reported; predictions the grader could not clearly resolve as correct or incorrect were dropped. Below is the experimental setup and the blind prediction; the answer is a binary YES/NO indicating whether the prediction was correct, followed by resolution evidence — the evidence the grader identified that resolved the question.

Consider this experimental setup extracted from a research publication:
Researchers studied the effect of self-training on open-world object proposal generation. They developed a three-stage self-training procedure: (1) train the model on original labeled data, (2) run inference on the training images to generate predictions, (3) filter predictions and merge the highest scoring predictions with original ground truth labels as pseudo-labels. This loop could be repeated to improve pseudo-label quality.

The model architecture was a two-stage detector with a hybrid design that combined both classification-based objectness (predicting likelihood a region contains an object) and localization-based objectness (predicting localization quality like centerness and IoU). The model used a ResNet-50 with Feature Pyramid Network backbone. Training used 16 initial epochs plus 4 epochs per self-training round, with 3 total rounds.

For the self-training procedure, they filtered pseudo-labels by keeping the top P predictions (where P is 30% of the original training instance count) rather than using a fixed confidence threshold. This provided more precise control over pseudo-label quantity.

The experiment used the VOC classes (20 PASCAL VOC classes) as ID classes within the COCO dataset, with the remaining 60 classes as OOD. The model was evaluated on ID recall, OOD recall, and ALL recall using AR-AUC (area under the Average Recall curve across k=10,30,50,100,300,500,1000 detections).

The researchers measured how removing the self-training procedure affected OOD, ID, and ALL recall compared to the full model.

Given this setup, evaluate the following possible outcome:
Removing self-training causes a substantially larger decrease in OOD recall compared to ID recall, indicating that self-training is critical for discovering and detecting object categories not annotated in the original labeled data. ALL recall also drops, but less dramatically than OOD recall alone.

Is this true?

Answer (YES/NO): YES